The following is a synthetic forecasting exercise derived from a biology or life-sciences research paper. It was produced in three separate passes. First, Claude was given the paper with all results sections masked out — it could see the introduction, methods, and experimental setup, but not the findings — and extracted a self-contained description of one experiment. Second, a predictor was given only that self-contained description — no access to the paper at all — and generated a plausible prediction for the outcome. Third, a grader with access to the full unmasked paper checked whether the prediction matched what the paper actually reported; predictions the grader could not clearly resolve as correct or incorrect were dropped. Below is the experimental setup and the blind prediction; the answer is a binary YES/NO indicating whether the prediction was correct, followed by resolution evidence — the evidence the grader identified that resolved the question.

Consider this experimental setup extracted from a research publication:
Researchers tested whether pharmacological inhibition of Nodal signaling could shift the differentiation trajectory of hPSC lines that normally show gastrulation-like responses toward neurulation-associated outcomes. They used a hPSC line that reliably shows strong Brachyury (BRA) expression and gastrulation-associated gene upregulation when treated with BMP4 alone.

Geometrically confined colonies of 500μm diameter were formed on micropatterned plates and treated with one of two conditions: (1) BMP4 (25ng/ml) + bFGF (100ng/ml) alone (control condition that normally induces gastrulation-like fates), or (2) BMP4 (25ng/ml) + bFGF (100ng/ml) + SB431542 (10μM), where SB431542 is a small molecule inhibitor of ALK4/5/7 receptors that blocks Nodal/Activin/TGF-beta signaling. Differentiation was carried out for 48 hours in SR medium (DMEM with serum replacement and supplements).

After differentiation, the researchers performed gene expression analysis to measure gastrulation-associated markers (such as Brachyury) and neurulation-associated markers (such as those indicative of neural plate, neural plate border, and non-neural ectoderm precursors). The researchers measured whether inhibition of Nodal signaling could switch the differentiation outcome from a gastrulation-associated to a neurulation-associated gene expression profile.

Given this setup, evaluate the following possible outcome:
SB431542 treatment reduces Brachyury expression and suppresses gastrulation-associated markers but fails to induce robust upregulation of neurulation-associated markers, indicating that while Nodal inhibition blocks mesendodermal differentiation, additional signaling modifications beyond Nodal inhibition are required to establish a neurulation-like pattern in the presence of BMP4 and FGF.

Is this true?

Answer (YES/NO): NO